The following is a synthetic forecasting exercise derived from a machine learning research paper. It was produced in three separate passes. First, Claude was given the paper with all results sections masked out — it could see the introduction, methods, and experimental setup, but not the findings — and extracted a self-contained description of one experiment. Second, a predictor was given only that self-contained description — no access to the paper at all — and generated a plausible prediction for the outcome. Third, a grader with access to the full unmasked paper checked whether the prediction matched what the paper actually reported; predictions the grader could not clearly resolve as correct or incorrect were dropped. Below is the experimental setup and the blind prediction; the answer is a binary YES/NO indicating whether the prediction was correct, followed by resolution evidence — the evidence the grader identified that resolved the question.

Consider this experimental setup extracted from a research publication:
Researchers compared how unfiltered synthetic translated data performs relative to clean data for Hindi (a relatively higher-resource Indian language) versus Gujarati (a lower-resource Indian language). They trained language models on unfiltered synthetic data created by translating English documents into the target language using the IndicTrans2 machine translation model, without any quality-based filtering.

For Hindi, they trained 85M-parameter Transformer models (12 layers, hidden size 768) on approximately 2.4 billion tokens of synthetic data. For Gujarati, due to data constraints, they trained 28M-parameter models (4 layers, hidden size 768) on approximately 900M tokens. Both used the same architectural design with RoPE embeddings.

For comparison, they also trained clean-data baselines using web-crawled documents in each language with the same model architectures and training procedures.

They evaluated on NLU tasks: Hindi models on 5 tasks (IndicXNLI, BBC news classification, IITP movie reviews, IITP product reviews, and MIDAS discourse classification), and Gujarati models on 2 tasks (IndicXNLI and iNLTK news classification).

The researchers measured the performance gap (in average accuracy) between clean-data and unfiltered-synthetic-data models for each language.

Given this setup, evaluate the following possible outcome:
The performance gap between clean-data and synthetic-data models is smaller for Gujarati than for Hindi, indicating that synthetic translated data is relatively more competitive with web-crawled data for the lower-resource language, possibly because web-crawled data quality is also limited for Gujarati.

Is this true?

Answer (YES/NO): YES